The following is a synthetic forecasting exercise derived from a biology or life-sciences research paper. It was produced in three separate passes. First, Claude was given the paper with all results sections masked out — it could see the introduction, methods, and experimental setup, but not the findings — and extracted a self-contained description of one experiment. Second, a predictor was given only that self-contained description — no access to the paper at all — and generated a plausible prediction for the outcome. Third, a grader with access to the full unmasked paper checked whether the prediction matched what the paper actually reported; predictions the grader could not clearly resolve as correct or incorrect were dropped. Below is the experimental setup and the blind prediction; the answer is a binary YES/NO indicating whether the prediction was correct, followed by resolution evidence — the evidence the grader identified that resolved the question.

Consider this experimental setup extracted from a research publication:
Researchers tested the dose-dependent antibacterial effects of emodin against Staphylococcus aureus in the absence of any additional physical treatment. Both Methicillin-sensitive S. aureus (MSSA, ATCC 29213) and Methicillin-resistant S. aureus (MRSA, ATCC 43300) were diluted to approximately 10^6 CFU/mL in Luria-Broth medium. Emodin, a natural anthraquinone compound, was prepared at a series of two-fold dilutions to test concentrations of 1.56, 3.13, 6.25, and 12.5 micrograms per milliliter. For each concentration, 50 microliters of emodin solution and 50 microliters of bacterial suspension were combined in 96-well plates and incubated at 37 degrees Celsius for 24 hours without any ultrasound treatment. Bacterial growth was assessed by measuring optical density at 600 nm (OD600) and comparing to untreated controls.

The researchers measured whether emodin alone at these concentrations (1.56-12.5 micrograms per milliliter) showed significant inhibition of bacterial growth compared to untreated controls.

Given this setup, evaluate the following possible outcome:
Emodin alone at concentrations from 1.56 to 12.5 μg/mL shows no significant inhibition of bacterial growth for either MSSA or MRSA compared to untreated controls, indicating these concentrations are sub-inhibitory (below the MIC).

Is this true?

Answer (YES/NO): NO